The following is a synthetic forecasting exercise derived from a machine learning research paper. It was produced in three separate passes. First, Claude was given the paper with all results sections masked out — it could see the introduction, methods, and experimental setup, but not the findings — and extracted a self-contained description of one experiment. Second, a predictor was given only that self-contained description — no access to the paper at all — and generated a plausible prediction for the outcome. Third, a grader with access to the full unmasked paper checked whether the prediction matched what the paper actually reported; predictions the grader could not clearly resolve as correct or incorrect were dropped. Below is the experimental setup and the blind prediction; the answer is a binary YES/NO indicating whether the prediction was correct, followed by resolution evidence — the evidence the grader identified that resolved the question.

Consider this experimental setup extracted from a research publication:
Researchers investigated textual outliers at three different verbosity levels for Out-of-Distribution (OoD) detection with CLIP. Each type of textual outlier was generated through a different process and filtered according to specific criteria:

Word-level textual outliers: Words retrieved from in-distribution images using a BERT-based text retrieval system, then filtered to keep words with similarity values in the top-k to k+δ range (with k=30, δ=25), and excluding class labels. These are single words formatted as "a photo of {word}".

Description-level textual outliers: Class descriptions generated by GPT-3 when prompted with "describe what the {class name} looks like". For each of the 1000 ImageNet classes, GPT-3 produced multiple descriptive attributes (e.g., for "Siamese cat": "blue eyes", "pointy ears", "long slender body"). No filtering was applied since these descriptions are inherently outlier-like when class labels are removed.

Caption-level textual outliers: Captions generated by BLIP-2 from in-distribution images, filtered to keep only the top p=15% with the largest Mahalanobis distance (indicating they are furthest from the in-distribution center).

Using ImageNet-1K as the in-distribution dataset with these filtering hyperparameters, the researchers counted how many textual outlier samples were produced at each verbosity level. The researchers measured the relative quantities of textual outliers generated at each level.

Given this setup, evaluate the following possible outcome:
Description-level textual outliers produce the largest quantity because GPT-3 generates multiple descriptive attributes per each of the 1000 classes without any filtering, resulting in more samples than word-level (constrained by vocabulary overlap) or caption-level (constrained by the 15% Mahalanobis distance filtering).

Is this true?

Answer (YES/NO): YES